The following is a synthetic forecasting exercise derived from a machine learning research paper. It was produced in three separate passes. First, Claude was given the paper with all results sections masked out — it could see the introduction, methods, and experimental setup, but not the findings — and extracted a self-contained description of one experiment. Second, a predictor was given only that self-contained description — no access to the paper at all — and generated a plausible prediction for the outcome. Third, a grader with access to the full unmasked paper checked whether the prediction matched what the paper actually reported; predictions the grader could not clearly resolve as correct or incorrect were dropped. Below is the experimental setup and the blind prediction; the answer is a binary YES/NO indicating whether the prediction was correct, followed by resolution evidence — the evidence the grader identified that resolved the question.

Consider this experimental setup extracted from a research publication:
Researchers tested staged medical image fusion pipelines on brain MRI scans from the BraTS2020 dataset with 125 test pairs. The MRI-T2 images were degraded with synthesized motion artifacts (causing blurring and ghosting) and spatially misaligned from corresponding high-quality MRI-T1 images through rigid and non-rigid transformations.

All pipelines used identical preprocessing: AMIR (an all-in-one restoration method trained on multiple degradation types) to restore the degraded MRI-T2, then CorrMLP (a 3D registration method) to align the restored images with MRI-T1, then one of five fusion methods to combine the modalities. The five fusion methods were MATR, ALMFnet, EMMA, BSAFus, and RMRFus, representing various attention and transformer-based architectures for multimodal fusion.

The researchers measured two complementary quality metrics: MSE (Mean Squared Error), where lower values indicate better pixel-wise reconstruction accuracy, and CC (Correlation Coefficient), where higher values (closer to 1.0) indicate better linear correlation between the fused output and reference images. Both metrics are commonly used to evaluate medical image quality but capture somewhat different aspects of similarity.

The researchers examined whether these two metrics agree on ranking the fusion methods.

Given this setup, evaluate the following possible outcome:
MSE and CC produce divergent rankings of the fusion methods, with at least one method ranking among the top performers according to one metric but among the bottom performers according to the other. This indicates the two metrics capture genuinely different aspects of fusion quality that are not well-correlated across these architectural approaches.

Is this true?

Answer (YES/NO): NO